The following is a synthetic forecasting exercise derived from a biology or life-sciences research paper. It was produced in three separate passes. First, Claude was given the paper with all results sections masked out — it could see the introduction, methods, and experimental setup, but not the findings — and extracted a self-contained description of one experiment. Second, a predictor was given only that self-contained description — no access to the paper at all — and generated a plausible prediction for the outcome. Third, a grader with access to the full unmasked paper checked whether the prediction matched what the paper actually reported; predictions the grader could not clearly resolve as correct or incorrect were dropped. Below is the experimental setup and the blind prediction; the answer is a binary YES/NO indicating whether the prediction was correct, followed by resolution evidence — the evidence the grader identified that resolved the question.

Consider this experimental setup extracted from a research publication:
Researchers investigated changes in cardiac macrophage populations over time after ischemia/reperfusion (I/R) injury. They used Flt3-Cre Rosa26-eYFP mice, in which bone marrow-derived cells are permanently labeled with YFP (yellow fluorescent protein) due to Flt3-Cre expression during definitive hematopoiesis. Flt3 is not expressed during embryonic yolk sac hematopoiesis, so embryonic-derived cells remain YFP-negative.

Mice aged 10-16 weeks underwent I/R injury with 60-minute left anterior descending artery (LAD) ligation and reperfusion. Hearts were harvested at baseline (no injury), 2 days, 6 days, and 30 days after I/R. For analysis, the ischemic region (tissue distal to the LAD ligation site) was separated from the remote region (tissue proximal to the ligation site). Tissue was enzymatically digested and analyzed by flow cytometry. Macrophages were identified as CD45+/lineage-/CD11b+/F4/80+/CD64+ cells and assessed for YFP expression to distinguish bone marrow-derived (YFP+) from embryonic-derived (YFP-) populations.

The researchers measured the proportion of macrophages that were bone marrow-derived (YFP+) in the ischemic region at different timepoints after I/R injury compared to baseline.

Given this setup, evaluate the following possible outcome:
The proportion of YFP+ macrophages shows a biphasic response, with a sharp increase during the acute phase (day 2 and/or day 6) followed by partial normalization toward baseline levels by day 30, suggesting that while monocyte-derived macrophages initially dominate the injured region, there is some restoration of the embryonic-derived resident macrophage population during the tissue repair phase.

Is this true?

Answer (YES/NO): NO